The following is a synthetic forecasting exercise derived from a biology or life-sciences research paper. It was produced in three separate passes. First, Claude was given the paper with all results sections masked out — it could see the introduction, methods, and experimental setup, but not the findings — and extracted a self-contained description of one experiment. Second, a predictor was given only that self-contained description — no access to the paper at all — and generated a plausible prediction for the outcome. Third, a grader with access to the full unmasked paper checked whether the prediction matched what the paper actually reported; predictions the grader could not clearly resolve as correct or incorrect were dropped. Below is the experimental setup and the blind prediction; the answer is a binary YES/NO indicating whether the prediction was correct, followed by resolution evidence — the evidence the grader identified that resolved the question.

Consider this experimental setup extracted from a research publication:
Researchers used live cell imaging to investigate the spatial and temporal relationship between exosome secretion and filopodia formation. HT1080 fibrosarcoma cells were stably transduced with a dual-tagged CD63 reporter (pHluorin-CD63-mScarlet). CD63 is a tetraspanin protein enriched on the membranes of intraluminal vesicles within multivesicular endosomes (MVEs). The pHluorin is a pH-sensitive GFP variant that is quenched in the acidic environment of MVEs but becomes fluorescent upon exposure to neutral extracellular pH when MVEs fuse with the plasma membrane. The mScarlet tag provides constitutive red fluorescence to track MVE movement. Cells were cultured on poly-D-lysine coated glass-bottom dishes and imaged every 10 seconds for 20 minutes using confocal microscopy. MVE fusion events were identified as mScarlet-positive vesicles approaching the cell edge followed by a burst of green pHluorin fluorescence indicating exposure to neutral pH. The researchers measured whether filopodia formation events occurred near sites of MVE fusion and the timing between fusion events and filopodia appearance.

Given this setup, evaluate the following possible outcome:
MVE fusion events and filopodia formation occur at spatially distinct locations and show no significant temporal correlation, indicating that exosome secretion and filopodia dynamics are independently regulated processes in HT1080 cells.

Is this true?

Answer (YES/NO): NO